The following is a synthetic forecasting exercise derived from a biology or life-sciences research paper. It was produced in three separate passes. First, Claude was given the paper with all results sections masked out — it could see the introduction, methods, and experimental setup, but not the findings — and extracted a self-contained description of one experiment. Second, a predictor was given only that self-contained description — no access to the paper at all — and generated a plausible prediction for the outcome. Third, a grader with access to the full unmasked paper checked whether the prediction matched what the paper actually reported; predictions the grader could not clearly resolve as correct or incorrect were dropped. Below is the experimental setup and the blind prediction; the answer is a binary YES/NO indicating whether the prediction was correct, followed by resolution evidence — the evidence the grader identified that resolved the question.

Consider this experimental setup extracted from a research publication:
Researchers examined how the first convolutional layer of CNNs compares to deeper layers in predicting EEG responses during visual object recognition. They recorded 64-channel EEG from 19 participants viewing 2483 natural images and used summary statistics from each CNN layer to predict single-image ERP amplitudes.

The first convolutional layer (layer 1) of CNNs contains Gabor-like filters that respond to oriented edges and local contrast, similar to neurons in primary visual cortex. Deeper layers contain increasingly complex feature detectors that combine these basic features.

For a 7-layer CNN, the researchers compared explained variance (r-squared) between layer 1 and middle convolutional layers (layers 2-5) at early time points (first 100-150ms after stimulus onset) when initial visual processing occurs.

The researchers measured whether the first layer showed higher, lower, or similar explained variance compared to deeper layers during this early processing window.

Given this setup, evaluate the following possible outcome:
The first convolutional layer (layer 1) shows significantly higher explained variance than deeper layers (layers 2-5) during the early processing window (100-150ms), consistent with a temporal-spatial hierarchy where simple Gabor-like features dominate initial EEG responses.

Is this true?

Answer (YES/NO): YES